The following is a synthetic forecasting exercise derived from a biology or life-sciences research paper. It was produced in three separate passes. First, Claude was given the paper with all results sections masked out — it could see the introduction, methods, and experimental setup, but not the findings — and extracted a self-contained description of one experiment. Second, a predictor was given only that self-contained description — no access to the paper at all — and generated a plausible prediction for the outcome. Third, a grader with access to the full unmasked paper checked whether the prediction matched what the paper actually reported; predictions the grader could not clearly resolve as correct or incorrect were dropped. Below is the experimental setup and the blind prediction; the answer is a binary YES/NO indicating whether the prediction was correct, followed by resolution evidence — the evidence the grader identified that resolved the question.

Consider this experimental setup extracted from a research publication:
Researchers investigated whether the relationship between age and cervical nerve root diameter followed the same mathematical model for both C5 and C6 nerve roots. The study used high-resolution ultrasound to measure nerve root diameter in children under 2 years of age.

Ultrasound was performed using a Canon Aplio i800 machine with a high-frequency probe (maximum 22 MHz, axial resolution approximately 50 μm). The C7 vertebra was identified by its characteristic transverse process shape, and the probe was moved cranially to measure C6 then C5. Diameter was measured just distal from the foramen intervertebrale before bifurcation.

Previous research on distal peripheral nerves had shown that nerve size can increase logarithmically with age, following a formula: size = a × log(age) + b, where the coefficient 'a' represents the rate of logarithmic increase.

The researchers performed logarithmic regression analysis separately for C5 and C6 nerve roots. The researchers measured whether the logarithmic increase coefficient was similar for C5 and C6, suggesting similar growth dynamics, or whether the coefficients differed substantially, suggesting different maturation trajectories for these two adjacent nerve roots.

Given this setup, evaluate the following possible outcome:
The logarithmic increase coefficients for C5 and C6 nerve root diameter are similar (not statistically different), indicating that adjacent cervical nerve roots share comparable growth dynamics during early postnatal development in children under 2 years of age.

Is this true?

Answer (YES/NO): YES